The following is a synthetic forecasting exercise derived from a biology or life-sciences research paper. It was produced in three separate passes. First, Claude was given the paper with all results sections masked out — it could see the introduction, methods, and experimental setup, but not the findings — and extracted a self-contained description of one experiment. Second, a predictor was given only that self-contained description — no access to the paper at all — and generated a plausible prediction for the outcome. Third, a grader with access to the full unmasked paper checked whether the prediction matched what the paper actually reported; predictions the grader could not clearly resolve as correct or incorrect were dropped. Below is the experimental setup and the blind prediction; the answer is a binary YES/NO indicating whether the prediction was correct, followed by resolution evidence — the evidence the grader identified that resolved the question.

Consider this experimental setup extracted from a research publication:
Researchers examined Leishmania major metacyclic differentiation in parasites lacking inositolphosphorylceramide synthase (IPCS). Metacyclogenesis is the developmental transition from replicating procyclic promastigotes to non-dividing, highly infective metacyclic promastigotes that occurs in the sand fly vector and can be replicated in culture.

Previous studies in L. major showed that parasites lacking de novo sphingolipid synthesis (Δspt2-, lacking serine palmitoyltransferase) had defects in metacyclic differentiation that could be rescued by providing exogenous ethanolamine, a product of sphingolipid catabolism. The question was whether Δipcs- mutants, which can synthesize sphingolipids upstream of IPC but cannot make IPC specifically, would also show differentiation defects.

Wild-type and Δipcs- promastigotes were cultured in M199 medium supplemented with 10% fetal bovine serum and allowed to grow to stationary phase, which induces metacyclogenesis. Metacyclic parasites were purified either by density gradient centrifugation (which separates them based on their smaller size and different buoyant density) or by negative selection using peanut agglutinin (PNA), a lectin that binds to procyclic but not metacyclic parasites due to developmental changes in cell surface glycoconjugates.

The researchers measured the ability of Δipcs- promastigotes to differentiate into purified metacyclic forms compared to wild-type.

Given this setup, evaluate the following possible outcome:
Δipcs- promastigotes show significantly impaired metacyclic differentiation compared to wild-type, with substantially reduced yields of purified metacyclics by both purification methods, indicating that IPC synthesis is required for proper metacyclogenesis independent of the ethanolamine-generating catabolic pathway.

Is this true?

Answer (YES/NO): NO